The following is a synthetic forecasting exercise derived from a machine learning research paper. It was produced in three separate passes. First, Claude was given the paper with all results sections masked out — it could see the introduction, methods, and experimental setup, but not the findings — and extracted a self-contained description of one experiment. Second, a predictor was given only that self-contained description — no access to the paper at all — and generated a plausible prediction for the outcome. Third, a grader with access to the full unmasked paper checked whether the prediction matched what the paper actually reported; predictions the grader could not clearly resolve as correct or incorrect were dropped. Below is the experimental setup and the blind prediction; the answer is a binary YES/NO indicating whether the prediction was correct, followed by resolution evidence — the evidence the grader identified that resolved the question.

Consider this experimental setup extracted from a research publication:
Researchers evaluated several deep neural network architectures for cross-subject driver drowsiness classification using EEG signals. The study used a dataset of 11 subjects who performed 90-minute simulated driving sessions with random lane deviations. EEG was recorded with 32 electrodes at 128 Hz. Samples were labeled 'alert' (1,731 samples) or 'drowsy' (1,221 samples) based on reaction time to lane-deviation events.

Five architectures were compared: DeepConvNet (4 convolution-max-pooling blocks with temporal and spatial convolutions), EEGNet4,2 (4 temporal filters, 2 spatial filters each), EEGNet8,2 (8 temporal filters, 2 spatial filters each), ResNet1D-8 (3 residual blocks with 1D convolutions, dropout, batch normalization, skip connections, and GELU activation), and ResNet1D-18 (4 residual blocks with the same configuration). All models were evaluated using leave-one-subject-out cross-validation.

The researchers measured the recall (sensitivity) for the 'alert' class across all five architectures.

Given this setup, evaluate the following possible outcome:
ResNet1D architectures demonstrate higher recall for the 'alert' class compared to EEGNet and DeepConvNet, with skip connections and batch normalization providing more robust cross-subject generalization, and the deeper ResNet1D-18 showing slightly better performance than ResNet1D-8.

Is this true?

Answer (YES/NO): NO